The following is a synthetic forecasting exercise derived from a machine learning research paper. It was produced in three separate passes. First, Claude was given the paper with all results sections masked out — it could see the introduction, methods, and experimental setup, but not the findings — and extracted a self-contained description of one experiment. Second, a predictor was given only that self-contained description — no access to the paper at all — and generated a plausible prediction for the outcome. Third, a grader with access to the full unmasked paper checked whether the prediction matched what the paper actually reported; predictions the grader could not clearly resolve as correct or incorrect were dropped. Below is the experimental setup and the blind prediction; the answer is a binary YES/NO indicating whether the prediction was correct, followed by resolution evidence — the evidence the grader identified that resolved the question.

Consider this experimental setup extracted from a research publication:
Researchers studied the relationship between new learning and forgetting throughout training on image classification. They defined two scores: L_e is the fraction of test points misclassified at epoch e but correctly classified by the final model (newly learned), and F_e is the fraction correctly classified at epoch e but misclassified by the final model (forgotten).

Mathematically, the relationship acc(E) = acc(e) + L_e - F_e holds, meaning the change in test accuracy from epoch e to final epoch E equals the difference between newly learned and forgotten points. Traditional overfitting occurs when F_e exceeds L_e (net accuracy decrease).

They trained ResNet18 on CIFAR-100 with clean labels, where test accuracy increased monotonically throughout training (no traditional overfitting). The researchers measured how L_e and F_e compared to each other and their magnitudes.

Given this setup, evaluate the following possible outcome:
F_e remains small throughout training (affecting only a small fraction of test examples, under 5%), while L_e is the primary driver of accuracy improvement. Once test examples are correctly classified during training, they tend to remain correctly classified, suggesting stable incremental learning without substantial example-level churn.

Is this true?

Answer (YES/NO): NO